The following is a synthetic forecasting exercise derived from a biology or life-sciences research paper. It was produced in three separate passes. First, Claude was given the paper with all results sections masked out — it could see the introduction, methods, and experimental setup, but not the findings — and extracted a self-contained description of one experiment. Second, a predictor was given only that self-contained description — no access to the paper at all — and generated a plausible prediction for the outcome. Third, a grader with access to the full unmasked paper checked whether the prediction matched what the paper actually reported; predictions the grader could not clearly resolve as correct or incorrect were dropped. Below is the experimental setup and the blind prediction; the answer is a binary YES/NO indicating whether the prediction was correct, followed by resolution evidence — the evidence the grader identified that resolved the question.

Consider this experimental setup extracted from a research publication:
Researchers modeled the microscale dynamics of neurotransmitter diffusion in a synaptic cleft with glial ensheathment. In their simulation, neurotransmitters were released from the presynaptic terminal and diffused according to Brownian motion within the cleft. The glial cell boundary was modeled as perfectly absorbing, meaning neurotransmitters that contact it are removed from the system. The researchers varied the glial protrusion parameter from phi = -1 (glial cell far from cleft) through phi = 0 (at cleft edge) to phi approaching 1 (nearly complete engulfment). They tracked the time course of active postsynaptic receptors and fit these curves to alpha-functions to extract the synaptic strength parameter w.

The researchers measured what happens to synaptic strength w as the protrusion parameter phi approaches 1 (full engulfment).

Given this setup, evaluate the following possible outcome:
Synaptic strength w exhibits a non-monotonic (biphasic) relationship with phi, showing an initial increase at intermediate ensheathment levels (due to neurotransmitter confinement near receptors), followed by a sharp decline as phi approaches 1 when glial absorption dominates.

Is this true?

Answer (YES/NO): NO